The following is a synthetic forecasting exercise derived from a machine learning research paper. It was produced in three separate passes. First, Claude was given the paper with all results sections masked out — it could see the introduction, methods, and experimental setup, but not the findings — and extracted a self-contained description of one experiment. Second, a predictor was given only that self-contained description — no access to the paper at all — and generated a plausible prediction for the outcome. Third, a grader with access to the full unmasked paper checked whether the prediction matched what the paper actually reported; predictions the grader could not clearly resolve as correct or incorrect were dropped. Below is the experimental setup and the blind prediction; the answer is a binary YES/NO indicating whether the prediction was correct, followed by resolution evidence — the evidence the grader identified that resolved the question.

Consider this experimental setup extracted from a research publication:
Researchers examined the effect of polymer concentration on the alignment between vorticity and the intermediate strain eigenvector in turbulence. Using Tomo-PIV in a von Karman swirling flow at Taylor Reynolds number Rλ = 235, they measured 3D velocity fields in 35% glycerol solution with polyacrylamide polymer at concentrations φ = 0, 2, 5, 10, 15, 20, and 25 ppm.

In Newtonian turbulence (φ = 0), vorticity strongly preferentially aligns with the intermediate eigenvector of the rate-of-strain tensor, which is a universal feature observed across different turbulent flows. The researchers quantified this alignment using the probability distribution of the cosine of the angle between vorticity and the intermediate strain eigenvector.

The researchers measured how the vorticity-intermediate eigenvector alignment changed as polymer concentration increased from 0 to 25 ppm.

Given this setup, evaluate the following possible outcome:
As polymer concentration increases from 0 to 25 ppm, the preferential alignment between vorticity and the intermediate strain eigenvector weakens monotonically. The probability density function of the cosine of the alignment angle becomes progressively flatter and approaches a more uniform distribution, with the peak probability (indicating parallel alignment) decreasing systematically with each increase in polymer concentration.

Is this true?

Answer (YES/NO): NO